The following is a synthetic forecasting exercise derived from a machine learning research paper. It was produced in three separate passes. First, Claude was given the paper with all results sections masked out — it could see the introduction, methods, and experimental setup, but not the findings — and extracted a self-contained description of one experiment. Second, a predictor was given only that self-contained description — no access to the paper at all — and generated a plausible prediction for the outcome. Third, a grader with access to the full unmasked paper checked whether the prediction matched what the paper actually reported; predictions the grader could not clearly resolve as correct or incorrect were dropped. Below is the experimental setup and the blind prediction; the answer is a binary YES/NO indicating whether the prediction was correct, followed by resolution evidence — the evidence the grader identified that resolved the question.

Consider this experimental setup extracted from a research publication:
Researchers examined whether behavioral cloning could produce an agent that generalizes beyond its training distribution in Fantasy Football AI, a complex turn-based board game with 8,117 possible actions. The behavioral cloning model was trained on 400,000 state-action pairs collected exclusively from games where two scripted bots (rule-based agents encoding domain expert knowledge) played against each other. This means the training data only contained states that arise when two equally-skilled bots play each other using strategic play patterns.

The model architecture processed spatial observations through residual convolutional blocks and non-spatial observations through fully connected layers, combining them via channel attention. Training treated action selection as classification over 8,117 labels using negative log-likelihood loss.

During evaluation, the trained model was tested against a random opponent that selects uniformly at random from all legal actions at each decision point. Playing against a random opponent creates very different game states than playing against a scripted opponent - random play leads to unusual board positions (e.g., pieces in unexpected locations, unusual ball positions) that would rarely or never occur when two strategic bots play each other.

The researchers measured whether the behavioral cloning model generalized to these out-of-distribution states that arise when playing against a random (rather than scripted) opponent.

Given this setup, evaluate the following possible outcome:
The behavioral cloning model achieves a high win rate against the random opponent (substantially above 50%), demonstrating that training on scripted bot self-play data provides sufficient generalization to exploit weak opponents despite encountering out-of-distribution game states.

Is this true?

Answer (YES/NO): YES